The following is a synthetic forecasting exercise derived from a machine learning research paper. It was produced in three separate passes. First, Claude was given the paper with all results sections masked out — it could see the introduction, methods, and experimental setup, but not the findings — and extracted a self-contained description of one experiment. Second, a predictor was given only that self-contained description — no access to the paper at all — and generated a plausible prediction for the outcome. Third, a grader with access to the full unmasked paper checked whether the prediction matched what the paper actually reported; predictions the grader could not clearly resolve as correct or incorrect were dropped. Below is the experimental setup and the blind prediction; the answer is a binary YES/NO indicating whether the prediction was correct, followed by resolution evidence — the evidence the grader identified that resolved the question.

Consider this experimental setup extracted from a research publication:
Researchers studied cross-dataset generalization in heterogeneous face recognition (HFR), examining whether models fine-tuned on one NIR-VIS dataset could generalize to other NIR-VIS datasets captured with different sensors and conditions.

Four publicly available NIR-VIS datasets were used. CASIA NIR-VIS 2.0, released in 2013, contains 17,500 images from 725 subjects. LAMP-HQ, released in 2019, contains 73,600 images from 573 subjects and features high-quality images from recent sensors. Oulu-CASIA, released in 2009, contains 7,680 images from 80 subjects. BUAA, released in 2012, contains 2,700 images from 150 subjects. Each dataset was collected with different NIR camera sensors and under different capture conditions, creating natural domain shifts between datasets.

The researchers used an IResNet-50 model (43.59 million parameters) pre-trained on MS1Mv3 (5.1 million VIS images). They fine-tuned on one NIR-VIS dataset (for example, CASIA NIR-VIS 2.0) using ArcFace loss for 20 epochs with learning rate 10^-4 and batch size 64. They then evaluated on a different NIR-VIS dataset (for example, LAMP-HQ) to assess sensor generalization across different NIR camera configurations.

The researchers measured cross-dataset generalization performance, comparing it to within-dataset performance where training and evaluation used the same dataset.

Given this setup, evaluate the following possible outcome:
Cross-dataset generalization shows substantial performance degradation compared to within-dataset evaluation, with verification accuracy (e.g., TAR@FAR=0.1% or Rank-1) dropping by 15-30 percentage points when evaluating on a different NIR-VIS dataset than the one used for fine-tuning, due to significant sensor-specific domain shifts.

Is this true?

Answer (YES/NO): NO